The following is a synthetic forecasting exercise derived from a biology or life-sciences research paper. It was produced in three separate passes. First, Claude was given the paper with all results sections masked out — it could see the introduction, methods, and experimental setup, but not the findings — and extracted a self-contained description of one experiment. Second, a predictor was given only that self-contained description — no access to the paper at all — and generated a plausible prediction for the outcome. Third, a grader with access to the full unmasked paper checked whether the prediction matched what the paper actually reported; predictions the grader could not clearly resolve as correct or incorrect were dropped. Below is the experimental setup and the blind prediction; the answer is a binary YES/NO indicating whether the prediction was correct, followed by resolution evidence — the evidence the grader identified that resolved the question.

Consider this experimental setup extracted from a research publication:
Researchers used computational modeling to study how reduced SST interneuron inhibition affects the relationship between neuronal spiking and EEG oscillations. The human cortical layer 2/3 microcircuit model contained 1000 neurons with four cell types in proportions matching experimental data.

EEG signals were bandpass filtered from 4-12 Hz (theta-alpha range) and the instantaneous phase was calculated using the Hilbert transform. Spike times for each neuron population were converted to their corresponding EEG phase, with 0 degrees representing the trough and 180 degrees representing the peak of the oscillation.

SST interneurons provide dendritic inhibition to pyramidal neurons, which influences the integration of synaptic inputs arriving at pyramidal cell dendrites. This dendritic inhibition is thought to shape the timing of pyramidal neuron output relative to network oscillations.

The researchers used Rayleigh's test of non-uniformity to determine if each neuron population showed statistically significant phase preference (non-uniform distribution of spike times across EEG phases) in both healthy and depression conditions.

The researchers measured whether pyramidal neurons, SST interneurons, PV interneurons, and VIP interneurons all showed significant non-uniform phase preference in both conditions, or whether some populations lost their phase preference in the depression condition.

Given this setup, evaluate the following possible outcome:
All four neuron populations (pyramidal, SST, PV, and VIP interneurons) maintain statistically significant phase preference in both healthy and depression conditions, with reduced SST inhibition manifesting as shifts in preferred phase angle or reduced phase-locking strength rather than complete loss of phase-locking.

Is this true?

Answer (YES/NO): YES